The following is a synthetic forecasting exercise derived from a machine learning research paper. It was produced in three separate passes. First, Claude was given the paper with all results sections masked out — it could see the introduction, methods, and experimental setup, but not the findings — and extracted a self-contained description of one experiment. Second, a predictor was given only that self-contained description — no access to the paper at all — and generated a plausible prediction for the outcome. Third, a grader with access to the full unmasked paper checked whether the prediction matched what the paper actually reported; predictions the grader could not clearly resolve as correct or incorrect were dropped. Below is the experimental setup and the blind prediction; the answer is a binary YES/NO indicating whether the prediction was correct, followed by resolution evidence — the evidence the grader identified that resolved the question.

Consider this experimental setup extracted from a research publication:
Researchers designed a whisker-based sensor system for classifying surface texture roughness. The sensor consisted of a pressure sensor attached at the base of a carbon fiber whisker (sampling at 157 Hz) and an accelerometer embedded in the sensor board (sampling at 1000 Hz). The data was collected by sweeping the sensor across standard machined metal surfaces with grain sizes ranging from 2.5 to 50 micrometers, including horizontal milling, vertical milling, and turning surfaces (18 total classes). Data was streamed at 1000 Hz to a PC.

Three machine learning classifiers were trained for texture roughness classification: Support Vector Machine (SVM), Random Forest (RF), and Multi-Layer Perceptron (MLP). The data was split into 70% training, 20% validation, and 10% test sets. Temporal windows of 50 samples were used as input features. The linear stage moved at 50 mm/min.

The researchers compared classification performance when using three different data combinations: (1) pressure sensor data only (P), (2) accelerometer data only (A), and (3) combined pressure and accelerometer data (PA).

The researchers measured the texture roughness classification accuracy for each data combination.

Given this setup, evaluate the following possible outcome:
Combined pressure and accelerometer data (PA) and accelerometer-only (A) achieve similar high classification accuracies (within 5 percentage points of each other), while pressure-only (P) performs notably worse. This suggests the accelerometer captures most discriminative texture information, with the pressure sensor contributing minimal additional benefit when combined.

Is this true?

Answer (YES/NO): NO